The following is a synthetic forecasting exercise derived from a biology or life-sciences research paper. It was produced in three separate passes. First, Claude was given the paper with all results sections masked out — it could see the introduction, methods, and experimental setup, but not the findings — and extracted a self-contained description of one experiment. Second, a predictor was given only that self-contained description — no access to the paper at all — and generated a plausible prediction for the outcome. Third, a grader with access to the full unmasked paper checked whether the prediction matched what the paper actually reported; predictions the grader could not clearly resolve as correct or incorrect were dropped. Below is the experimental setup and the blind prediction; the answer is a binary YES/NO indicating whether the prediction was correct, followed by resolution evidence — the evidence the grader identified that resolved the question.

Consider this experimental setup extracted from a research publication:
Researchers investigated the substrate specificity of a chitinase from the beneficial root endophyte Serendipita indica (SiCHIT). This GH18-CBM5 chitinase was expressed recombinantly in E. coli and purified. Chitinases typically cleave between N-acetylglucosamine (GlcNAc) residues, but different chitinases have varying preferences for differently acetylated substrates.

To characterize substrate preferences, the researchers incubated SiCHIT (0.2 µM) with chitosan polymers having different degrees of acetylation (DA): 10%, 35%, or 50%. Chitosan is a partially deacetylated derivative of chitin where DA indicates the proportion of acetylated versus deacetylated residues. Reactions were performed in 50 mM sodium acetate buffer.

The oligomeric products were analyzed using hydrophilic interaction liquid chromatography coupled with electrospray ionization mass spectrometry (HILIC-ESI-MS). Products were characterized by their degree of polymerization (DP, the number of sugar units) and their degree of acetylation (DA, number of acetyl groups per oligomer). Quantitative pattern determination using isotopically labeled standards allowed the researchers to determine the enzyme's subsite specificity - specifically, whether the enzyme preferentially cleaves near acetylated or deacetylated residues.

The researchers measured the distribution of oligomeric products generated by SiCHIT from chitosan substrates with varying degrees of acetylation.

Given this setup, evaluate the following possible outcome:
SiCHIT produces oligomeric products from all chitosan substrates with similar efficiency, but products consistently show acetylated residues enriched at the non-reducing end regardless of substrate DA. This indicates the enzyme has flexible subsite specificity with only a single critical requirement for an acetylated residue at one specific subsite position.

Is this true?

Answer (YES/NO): NO